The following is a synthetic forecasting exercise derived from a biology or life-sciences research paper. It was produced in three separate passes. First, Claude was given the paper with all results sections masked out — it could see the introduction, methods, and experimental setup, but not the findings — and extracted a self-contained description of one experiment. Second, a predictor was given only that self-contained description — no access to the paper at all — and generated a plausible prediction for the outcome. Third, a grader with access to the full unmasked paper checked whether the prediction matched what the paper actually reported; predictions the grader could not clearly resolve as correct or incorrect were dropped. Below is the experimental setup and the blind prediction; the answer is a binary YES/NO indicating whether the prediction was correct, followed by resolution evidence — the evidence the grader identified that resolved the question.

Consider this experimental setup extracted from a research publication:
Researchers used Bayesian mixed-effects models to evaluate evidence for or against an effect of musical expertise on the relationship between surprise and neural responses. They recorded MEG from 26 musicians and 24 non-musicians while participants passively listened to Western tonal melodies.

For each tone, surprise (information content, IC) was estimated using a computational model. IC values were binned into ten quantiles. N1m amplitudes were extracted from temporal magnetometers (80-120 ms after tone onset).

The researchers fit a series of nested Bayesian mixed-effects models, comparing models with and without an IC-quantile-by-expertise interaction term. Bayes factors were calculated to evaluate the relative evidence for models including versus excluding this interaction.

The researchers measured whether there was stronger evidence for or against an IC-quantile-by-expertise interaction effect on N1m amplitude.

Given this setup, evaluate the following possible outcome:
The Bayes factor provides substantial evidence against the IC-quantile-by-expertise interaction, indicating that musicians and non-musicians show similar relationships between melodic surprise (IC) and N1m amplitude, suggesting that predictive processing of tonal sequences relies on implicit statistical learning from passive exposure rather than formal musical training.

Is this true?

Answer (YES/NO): NO